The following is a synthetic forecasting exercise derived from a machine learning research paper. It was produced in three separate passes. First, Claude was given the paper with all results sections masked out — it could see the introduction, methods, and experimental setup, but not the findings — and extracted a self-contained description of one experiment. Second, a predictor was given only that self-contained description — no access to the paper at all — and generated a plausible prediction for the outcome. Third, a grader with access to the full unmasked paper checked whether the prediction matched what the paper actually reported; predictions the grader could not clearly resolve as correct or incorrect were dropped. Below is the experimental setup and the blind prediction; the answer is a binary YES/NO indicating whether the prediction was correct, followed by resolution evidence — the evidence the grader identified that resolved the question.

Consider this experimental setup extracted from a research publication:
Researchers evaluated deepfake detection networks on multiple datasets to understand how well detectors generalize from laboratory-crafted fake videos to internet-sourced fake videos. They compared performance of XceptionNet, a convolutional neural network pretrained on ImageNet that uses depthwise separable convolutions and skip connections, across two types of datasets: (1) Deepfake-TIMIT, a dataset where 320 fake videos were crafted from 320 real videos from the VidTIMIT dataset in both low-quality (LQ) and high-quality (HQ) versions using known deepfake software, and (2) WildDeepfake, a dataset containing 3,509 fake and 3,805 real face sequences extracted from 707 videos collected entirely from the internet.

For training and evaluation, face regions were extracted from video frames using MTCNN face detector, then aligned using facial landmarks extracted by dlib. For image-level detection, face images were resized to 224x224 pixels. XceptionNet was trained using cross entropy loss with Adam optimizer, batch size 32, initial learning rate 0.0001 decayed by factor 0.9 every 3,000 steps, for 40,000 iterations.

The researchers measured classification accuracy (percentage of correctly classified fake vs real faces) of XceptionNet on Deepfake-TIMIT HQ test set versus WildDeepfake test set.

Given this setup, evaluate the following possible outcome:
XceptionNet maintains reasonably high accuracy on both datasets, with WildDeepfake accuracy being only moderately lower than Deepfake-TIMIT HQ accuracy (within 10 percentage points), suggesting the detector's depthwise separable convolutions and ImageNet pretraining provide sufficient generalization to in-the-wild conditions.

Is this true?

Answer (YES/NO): NO